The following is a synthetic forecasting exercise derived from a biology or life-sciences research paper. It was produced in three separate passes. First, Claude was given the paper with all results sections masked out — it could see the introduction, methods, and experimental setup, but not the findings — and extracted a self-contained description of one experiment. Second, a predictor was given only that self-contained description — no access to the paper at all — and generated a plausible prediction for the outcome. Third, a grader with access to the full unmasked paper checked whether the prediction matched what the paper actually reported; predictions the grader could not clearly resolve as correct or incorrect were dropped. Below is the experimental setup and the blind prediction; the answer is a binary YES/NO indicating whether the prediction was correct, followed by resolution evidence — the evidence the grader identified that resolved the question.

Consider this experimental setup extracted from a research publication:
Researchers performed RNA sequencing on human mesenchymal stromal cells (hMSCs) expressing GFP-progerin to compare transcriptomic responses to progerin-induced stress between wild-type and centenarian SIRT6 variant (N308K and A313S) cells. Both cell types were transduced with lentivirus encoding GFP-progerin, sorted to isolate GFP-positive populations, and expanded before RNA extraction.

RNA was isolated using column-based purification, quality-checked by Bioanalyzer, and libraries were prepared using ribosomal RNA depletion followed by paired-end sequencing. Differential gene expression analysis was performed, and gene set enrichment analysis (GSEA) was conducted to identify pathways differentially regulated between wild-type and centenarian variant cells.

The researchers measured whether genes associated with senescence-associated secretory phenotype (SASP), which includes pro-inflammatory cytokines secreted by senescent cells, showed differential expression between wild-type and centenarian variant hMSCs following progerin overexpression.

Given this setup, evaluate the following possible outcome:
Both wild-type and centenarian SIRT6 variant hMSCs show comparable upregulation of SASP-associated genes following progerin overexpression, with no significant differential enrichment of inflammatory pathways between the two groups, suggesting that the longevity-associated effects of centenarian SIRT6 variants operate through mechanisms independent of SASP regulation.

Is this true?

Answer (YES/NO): NO